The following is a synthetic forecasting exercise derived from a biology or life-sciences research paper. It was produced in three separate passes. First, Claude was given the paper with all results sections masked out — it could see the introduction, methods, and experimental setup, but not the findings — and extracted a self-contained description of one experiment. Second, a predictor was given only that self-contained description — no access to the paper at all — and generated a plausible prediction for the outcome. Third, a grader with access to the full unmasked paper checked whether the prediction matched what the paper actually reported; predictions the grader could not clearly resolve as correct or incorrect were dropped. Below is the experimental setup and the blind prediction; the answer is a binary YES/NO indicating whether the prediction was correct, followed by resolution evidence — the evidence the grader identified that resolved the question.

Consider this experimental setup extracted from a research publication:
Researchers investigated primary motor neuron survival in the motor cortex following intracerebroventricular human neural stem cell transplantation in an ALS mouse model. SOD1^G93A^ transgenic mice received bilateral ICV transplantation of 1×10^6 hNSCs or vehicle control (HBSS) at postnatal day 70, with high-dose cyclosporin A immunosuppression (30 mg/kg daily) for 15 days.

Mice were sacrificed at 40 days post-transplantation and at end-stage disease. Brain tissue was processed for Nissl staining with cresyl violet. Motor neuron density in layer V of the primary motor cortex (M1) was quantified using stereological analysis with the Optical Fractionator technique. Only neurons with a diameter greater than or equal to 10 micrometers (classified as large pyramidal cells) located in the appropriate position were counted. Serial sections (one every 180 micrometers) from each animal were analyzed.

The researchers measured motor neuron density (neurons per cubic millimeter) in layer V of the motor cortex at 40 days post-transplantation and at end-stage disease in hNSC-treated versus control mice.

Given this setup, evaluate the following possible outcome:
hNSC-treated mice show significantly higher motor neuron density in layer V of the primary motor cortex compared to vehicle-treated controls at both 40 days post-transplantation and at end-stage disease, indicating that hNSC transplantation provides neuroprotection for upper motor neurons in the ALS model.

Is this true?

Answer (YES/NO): NO